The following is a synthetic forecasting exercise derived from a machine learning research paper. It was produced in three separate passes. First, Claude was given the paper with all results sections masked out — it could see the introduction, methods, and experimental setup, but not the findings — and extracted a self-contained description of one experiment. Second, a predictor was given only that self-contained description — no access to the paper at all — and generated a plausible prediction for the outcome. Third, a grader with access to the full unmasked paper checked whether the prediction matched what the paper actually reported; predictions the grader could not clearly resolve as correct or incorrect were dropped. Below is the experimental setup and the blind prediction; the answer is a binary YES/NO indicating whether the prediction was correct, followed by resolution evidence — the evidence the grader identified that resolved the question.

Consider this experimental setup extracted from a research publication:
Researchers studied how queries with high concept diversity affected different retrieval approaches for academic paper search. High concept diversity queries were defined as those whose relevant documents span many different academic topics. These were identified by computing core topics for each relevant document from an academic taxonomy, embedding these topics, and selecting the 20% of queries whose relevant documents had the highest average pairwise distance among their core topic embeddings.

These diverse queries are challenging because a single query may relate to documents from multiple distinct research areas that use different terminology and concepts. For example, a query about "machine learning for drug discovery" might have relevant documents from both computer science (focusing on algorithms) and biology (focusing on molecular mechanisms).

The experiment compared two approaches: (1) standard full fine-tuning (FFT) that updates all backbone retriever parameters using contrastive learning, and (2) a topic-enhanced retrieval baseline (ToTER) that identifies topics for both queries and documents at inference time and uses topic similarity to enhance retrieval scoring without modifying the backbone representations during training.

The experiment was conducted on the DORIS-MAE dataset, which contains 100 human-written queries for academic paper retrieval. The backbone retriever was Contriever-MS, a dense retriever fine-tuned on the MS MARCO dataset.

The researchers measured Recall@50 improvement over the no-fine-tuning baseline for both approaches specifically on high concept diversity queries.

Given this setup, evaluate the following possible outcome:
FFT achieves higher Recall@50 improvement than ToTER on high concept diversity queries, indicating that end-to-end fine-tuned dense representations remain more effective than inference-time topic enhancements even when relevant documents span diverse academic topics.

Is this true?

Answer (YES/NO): NO